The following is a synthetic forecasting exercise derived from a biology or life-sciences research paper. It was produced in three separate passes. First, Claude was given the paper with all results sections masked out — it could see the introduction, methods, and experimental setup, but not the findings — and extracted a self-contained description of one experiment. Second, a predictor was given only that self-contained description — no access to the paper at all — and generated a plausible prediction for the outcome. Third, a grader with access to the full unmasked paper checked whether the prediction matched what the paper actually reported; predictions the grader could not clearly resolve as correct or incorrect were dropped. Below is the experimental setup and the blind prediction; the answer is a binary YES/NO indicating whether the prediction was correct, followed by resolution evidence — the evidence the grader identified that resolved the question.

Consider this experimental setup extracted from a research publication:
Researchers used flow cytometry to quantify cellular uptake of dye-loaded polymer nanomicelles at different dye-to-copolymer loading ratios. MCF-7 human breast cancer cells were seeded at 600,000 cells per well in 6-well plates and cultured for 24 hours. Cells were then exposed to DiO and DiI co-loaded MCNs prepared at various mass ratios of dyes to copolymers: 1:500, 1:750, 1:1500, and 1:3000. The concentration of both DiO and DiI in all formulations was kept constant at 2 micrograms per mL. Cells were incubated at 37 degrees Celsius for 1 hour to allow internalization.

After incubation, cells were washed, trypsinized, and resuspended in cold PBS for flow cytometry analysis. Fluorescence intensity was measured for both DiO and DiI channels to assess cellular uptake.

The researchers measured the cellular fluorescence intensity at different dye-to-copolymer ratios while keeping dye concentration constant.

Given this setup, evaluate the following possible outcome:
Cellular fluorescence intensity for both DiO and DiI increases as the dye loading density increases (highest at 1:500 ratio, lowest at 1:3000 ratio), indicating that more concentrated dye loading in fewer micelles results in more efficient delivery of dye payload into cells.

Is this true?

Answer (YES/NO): YES